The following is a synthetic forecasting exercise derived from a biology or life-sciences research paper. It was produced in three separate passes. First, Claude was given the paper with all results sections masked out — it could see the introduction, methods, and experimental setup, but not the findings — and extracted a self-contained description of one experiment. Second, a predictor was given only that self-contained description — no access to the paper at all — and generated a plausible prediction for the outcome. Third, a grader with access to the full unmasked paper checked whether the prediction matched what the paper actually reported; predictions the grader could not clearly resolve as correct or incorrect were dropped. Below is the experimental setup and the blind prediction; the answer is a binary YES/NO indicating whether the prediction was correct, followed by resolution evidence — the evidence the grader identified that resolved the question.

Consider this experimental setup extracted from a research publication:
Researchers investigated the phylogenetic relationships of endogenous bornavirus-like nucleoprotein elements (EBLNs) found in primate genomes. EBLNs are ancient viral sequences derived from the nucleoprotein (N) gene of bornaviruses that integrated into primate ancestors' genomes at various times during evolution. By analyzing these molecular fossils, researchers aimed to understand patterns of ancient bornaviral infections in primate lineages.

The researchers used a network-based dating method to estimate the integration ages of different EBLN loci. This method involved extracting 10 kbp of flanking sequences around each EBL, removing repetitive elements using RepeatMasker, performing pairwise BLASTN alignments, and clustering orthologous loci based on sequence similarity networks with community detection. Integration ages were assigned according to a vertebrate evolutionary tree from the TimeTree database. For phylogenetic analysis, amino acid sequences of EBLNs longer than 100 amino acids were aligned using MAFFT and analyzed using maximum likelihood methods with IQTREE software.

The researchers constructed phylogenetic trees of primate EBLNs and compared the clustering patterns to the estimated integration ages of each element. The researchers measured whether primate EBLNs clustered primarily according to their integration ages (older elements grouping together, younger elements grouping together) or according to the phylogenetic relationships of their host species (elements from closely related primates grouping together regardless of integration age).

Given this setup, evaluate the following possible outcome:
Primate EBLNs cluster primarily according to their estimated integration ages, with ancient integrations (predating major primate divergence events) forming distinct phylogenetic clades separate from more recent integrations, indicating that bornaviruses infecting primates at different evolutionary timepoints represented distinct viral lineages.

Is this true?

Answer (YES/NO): YES